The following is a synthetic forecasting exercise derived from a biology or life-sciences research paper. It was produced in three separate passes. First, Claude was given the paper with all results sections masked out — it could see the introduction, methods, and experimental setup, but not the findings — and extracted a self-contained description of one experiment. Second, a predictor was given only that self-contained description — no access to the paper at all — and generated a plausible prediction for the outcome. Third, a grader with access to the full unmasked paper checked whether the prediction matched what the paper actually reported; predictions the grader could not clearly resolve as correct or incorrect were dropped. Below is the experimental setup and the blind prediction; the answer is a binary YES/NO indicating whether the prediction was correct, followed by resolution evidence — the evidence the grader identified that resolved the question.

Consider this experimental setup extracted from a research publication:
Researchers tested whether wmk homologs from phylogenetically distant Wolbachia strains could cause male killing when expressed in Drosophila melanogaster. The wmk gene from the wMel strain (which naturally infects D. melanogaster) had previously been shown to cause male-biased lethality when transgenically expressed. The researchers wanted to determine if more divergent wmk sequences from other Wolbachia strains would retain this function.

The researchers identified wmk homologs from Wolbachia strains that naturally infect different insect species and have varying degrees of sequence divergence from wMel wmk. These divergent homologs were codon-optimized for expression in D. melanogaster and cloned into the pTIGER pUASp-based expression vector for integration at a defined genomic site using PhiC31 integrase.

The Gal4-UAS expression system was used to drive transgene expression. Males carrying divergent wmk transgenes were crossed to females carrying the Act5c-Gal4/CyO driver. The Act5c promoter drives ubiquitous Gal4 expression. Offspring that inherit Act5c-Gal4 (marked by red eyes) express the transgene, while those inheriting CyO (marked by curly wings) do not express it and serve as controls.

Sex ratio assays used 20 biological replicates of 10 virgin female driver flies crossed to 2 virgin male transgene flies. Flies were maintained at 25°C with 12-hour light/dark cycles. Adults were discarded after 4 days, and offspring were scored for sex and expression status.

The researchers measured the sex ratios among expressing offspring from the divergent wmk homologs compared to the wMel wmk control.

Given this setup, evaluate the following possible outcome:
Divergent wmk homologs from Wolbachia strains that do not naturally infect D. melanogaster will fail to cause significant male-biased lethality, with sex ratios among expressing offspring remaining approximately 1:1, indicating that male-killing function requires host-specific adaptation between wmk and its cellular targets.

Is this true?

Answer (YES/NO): YES